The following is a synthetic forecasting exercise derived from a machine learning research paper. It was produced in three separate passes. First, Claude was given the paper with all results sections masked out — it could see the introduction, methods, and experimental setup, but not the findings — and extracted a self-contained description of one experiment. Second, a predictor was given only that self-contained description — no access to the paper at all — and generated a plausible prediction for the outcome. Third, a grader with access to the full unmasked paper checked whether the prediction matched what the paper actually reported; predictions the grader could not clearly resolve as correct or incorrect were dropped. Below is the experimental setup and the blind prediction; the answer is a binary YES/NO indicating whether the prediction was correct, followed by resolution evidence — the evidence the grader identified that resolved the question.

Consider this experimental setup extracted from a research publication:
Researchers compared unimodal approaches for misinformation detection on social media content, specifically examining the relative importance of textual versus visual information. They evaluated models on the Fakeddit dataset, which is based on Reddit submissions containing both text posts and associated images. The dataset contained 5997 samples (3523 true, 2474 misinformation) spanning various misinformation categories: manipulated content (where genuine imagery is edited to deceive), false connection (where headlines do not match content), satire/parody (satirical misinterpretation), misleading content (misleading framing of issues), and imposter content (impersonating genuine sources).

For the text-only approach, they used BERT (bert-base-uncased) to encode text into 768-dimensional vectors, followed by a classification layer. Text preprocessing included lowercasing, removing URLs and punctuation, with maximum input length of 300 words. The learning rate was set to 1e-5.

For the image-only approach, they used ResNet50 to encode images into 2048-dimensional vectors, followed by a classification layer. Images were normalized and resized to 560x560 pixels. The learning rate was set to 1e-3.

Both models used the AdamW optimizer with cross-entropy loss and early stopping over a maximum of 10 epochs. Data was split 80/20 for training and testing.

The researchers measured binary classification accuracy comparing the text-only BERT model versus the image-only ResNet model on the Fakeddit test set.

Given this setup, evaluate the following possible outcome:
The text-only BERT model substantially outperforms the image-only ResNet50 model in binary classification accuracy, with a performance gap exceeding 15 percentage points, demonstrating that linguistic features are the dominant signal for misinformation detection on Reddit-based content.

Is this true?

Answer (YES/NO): NO